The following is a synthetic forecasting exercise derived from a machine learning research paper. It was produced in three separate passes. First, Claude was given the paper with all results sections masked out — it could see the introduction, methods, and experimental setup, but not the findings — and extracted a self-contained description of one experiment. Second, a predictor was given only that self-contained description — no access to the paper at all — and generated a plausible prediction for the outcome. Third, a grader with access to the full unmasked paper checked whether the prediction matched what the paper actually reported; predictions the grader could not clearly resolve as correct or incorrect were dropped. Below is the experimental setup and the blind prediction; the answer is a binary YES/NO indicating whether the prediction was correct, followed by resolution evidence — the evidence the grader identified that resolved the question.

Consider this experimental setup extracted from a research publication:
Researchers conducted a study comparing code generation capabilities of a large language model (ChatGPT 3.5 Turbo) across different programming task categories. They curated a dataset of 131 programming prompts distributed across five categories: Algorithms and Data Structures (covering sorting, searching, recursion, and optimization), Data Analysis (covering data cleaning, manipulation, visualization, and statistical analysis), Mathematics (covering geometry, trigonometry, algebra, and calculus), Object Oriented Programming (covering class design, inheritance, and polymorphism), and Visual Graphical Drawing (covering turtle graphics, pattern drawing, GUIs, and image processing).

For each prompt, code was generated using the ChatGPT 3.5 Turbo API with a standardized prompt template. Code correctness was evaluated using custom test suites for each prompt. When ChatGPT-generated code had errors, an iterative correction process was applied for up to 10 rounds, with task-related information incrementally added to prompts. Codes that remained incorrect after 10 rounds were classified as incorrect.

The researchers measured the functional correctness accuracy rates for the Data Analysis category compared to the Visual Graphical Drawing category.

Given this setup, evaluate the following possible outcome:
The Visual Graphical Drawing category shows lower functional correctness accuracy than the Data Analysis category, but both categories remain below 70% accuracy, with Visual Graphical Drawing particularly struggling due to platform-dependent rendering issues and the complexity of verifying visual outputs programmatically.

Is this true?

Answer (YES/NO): NO